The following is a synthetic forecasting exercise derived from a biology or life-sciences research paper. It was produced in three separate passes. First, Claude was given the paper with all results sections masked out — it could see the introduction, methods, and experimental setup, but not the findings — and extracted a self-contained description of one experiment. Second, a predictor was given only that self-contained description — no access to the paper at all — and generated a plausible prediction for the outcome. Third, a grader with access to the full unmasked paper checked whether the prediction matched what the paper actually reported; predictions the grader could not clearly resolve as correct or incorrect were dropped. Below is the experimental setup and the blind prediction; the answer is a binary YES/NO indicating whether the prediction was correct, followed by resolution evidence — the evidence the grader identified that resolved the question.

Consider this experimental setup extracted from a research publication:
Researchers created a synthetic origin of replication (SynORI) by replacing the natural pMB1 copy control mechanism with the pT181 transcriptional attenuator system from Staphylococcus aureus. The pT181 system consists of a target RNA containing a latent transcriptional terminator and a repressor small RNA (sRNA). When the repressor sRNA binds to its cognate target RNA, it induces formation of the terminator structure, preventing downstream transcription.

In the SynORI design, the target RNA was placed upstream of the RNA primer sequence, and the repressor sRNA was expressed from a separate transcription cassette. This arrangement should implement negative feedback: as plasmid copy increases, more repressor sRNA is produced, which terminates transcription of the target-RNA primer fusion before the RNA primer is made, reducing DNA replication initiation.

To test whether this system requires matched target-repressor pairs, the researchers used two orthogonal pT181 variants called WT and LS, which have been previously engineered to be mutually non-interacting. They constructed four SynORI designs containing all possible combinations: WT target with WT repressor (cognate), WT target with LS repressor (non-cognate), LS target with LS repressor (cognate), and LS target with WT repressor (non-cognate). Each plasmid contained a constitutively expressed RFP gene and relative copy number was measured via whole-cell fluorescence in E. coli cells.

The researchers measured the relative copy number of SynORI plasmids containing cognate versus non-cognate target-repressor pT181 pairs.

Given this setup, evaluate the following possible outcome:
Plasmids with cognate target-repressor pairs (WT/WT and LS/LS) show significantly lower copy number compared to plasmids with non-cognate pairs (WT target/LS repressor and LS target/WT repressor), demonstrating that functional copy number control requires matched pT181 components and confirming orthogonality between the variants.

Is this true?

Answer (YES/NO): YES